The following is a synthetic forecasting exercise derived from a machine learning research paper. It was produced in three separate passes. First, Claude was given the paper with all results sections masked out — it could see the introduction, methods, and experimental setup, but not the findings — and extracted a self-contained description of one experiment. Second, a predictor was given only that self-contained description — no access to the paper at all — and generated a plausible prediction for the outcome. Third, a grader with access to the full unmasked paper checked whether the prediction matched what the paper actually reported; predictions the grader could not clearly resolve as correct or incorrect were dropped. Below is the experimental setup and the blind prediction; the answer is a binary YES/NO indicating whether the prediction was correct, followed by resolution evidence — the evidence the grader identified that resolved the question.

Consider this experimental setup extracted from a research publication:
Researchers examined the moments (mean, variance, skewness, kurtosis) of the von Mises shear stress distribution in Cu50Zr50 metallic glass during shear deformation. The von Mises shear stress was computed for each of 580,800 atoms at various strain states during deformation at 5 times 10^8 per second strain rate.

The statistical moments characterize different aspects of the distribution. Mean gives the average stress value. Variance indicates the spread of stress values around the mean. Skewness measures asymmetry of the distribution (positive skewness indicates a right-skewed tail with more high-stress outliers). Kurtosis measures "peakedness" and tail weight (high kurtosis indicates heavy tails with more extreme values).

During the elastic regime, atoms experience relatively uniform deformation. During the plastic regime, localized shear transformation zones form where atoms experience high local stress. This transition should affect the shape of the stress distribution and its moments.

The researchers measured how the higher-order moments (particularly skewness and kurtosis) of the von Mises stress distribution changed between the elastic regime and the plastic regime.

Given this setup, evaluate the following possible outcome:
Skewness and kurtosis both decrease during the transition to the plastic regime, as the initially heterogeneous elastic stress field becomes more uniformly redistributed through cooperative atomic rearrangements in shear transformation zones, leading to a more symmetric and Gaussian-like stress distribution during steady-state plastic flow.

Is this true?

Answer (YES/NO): NO